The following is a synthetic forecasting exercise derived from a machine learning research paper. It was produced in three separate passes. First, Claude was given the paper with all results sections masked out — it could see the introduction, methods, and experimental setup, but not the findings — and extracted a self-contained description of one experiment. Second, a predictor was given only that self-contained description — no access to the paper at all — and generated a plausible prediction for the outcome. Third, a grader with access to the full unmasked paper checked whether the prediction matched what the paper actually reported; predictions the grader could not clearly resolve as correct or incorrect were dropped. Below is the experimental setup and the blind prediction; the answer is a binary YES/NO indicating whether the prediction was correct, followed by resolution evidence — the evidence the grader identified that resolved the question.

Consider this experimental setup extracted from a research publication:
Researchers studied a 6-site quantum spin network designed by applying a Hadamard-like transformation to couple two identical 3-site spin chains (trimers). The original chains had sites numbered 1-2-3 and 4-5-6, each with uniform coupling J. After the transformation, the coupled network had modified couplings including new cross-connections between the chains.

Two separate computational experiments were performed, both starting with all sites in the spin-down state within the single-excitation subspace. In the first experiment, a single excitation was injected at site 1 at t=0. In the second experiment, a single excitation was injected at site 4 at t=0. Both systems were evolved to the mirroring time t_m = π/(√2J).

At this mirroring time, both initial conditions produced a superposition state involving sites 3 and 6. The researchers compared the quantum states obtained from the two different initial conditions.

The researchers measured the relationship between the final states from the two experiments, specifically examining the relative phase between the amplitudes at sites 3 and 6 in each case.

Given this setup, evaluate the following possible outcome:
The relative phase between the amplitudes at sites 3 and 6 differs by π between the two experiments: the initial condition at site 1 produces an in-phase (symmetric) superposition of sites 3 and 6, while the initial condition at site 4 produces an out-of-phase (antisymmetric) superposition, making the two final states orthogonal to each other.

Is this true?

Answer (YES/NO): YES